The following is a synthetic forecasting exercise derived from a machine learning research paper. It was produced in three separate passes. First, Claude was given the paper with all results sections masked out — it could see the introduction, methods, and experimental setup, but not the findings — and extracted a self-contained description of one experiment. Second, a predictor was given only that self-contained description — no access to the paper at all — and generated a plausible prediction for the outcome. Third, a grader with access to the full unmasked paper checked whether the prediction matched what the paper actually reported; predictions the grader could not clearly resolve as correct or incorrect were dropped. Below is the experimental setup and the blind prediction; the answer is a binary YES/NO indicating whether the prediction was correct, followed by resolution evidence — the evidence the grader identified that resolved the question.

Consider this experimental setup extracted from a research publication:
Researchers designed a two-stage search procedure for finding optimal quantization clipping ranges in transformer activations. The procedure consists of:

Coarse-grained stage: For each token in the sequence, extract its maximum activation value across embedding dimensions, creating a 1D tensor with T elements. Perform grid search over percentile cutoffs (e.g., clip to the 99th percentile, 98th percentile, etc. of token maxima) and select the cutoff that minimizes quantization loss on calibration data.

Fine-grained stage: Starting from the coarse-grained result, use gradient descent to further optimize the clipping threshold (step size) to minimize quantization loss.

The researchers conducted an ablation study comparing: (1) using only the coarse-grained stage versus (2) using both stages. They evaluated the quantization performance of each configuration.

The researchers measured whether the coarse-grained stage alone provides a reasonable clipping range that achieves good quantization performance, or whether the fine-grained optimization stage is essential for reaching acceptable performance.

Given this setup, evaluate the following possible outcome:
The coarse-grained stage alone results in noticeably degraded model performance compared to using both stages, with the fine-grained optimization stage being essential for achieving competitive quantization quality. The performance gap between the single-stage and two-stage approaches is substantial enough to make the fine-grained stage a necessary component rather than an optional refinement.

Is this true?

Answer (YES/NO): NO